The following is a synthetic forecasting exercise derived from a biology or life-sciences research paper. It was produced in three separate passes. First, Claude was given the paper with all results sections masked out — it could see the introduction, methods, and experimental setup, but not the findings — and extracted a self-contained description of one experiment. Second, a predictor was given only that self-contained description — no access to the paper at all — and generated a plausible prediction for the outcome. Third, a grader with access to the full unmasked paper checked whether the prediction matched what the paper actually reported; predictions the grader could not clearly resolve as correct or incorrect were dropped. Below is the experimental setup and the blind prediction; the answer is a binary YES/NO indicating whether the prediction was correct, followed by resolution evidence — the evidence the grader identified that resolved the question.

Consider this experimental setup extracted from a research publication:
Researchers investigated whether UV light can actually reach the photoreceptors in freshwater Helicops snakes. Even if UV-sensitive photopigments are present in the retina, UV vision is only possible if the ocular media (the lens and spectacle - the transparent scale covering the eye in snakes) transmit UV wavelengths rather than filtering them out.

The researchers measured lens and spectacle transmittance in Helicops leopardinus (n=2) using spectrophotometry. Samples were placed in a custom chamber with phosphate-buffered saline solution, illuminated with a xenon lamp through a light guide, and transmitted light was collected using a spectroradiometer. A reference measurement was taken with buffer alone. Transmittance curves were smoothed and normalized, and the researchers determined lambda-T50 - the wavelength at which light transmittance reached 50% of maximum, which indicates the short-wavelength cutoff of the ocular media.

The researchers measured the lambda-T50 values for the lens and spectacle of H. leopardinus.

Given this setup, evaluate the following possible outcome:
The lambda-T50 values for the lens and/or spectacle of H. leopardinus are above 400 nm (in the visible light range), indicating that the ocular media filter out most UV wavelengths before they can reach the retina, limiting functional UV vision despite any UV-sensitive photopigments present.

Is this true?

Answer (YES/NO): NO